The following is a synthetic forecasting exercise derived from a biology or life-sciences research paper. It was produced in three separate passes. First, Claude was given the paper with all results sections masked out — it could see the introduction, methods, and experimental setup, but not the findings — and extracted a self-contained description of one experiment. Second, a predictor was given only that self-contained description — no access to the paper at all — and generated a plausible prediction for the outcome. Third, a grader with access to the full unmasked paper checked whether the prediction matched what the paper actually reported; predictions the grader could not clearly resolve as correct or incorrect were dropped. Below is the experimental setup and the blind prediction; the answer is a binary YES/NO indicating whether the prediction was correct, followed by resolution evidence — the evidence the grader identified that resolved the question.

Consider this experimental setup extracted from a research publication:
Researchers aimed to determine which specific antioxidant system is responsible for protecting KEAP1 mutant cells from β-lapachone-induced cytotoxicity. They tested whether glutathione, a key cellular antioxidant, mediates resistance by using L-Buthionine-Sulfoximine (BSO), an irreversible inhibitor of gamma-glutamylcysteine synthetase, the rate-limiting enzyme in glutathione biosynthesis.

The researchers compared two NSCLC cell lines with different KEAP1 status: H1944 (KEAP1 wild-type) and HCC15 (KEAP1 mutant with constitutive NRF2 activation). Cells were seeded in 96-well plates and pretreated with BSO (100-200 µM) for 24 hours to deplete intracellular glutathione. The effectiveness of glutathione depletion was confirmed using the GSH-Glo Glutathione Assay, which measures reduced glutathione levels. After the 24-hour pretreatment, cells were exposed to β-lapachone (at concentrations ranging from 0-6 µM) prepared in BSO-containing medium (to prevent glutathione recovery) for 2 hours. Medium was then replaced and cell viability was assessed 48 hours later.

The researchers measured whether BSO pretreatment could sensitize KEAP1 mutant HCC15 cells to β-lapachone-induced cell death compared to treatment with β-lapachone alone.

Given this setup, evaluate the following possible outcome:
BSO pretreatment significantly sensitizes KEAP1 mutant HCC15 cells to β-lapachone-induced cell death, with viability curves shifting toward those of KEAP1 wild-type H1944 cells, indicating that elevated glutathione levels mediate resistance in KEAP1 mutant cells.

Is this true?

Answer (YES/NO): NO